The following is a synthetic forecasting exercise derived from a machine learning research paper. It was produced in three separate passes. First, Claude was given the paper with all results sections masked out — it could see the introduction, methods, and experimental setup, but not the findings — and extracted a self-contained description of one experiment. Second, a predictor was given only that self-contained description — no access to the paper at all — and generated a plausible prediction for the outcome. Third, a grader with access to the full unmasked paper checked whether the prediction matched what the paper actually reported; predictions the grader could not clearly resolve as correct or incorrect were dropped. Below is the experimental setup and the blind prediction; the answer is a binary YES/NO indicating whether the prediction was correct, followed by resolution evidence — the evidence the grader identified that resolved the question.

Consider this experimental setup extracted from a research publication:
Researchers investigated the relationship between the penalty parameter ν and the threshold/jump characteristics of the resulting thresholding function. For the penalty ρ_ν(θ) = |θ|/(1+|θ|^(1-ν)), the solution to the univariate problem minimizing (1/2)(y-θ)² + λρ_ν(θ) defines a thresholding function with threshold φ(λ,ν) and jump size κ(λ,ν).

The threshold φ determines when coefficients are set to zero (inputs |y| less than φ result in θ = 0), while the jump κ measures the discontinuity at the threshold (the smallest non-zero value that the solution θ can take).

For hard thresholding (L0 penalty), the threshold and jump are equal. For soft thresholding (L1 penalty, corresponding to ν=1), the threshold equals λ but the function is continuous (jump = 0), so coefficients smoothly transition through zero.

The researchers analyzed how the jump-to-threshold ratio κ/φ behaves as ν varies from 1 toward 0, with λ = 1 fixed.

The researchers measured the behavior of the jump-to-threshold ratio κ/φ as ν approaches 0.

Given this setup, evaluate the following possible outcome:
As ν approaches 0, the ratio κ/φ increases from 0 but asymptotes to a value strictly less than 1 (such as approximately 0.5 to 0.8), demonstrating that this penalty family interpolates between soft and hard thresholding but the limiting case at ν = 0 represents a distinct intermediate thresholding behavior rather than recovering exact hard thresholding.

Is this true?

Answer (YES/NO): NO